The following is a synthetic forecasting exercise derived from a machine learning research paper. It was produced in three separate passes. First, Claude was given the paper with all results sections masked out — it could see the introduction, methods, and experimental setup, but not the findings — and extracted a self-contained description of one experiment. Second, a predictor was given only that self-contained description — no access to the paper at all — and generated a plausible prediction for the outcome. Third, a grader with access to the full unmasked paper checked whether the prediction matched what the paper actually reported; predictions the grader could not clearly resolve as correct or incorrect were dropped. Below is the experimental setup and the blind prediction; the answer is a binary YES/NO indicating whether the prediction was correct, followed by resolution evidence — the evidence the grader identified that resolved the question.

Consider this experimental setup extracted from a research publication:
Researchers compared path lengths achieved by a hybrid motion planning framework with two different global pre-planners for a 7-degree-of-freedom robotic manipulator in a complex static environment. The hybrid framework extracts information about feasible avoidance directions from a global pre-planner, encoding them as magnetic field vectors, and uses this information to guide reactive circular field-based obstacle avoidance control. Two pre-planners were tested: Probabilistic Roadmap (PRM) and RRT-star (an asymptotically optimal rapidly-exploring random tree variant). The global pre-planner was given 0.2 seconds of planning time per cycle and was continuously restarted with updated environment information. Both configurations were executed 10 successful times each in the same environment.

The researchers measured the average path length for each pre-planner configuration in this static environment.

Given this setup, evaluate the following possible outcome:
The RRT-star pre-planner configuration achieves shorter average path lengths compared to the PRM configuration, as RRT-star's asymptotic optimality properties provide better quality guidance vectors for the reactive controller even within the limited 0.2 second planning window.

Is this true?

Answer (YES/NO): NO